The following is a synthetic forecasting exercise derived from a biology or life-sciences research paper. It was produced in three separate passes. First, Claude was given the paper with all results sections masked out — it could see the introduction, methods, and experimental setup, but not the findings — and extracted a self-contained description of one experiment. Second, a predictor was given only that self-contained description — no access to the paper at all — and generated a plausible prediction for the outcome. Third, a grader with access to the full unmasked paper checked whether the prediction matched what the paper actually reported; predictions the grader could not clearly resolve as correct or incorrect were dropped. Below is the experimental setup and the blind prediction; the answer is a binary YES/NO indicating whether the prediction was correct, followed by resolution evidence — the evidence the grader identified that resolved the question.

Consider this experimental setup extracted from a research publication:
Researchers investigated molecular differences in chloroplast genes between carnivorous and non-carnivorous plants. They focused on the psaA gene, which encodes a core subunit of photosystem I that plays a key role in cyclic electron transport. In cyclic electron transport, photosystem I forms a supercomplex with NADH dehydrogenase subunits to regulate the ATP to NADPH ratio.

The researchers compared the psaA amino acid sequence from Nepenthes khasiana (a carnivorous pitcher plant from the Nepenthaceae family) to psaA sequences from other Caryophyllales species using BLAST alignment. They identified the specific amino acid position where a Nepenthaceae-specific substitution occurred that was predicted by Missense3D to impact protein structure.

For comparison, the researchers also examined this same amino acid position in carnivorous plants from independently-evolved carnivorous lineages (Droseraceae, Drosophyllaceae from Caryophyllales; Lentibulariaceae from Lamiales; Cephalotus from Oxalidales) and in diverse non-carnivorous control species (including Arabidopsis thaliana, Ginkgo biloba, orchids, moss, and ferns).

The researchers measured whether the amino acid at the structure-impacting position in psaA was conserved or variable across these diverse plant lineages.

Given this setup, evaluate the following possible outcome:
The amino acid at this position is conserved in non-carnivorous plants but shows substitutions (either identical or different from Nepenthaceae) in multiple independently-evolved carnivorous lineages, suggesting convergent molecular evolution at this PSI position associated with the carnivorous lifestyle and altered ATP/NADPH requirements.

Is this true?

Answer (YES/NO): NO